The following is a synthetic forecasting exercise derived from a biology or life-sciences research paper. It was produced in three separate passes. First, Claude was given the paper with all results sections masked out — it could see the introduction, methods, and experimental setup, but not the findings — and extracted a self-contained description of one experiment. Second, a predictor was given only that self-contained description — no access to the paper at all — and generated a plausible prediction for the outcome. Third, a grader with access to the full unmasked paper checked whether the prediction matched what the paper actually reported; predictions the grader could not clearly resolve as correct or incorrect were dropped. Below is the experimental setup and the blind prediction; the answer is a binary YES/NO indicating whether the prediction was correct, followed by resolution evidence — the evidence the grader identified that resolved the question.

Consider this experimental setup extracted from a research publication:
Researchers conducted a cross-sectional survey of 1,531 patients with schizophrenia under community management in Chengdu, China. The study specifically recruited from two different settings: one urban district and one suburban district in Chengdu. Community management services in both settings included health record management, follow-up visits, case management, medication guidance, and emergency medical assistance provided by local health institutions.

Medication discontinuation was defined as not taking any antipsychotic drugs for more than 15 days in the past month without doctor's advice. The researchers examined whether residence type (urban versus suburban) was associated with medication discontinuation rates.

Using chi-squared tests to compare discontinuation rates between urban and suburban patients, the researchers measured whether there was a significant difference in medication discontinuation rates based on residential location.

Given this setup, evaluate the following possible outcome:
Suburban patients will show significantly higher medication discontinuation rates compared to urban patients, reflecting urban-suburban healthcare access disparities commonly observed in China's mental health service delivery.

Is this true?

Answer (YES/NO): NO